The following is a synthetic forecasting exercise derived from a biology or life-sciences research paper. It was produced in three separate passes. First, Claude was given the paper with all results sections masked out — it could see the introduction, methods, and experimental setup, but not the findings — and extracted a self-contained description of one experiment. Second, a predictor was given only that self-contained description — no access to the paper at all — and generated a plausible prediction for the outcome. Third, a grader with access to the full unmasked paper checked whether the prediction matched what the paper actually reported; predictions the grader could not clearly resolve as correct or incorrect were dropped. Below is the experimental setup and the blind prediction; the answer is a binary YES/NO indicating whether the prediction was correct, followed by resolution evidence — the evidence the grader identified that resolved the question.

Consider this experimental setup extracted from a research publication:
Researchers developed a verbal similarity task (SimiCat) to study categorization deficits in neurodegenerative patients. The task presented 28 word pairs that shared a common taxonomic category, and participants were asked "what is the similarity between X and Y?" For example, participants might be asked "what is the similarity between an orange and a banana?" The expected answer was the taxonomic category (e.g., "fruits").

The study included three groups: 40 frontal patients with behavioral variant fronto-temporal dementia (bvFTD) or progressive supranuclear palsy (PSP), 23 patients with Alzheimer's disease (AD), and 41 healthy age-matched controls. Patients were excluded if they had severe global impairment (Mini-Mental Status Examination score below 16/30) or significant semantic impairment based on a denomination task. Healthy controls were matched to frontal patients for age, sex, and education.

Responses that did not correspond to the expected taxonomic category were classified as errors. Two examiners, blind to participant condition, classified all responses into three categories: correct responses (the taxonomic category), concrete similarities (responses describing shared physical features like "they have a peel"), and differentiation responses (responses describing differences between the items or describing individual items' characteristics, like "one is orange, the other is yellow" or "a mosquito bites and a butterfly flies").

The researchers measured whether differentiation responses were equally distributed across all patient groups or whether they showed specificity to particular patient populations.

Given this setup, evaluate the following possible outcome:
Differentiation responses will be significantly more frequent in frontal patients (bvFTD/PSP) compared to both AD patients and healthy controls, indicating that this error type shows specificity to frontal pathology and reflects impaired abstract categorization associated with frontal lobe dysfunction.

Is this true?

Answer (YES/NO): YES